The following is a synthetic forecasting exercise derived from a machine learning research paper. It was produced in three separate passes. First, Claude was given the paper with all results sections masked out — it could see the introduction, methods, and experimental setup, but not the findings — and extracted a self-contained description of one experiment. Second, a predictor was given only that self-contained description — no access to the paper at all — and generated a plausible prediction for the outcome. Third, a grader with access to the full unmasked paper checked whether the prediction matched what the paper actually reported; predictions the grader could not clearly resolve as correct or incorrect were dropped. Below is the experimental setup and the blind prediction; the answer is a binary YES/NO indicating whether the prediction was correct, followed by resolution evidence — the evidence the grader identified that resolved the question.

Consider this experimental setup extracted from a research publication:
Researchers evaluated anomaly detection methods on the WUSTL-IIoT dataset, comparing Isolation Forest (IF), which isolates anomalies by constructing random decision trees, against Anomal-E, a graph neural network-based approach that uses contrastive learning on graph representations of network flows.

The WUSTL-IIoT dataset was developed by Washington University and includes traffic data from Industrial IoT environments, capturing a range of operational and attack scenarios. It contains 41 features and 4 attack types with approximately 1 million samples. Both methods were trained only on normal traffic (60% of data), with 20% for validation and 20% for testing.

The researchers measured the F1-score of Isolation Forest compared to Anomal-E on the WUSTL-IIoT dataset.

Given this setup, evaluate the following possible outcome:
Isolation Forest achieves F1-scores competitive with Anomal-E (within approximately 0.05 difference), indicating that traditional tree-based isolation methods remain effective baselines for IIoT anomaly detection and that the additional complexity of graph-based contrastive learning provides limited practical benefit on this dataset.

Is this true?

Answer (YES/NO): NO